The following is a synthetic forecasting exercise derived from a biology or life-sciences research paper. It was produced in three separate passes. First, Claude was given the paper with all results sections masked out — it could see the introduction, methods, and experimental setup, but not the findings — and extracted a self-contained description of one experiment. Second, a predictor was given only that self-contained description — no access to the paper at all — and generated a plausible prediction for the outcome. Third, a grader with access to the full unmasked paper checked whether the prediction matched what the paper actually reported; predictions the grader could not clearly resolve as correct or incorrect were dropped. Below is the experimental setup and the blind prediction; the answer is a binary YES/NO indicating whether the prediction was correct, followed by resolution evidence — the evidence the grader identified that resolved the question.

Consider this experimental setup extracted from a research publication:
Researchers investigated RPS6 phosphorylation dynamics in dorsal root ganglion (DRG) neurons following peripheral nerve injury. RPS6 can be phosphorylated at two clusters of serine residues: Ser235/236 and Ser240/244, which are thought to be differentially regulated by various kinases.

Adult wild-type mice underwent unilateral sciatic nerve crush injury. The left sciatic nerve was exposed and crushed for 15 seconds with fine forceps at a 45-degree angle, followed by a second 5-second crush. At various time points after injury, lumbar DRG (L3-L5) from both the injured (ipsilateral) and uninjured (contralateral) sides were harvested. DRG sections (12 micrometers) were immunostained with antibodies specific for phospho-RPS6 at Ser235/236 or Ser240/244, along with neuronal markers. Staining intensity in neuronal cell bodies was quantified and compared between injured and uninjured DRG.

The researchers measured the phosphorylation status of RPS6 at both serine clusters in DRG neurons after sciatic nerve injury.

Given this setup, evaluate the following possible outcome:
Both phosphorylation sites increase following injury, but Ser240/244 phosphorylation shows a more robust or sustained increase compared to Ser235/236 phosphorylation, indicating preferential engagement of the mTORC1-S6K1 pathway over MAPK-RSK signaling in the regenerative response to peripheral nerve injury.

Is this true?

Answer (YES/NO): NO